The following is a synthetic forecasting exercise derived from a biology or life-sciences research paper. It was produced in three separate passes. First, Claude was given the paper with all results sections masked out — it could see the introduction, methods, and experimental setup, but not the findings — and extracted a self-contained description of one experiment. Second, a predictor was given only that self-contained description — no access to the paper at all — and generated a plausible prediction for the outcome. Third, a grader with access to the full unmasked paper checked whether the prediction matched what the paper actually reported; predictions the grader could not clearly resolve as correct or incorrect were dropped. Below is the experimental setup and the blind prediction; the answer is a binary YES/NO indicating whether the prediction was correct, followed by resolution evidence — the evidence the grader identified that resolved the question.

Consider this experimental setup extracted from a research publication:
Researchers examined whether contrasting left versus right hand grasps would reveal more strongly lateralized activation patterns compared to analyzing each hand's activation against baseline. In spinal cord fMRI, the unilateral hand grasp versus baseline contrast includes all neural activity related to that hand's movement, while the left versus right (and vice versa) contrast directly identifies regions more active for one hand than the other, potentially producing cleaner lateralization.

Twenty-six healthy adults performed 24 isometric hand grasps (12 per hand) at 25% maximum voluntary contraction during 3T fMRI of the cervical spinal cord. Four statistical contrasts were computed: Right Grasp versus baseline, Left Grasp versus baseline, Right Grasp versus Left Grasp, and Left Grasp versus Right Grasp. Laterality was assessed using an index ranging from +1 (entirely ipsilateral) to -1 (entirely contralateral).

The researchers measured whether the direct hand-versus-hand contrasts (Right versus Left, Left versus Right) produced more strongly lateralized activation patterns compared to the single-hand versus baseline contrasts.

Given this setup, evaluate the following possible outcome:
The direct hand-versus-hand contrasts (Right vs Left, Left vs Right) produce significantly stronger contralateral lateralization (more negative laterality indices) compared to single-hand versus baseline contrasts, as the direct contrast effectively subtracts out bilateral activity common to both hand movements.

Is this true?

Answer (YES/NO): NO